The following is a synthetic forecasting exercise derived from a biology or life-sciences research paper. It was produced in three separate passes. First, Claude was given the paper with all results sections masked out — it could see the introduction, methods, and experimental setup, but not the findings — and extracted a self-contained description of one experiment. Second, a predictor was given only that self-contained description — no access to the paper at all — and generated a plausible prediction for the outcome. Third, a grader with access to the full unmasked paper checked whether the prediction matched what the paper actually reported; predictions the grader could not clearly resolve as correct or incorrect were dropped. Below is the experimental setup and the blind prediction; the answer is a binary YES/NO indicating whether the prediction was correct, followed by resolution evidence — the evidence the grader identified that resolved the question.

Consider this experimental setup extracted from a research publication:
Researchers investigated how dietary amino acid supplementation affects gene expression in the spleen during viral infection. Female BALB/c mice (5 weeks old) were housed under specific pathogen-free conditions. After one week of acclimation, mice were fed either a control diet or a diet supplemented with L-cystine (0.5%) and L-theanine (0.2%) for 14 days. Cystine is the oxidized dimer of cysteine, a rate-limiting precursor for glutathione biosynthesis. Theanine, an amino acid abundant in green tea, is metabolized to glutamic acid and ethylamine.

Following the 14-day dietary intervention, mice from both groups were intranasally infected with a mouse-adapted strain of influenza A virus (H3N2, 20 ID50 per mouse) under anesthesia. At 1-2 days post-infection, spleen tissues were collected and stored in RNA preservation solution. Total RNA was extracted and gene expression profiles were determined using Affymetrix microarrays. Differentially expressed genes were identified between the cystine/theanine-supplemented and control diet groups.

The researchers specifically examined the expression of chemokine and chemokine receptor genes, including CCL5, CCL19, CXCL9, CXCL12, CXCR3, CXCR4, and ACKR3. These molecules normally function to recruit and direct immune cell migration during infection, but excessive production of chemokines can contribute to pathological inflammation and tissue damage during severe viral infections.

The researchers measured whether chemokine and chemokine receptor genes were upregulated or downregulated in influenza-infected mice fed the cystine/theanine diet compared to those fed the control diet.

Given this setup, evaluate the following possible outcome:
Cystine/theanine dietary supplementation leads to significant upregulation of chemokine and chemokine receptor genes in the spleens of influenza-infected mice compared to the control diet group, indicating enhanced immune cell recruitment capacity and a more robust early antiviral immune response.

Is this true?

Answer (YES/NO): NO